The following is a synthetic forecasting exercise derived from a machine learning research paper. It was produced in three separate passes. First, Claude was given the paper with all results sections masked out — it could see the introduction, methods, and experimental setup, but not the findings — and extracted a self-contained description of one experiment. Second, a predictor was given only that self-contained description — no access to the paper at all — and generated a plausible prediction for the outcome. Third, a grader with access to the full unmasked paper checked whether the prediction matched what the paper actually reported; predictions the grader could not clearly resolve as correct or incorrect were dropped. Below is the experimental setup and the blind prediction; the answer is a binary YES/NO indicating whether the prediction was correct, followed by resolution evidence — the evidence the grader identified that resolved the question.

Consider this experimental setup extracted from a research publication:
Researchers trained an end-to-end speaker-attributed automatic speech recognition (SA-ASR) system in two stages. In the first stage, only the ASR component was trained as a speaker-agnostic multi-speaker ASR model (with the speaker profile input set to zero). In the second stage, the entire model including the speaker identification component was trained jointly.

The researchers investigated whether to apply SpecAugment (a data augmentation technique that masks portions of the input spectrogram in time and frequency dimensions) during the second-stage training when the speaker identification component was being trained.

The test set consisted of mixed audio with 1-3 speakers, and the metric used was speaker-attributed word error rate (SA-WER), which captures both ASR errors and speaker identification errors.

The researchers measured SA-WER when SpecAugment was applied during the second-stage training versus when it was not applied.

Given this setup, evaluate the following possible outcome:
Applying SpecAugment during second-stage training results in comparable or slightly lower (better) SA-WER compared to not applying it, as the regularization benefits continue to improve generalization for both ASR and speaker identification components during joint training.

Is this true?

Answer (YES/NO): NO